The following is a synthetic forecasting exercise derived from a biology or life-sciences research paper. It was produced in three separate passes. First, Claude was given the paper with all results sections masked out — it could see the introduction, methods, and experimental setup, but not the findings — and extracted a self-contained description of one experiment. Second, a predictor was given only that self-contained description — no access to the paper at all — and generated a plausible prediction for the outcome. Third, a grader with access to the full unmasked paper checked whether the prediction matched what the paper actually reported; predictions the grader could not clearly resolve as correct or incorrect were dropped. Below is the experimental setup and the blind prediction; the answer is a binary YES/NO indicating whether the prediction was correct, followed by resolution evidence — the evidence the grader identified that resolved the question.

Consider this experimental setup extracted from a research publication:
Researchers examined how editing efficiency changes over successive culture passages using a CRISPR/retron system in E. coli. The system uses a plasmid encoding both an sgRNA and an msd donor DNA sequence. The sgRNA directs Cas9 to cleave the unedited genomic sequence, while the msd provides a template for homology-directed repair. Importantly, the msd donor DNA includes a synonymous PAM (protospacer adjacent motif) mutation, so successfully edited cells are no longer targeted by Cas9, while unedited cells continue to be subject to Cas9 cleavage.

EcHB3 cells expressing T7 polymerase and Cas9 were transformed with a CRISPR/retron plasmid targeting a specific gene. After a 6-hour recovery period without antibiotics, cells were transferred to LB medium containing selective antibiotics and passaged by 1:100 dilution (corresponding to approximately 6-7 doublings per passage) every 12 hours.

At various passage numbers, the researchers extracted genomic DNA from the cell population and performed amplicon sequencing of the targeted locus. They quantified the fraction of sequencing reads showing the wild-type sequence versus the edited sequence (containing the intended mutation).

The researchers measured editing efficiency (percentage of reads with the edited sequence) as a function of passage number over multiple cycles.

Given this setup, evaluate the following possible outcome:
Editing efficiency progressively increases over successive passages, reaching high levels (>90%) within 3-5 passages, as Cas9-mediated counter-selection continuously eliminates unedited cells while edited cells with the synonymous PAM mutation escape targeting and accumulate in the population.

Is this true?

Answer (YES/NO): NO